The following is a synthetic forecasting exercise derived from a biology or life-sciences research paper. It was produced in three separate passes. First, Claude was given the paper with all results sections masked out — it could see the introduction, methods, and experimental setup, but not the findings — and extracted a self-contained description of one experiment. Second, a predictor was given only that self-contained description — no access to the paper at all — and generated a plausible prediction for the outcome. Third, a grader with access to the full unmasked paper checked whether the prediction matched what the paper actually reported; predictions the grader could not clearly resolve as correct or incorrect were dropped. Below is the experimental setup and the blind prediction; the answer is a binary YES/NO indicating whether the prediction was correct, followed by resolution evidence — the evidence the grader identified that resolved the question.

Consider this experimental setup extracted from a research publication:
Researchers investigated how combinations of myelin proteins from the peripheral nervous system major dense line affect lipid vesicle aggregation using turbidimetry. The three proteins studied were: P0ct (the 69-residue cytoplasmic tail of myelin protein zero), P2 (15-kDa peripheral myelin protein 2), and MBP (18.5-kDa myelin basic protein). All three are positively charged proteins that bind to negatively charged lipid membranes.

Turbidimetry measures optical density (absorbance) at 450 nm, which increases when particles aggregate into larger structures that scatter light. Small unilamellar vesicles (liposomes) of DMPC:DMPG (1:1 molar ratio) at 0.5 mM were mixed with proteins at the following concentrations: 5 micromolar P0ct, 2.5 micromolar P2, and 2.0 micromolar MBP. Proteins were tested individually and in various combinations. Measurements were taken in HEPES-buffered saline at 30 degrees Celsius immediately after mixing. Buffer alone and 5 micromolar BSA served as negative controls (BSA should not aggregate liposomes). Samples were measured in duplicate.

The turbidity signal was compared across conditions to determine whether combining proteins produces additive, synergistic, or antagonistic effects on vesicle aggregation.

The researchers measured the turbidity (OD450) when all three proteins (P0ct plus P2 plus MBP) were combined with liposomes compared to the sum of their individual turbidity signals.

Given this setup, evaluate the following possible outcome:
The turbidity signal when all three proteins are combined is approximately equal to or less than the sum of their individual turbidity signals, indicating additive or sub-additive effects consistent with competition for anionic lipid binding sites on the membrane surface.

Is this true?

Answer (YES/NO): NO